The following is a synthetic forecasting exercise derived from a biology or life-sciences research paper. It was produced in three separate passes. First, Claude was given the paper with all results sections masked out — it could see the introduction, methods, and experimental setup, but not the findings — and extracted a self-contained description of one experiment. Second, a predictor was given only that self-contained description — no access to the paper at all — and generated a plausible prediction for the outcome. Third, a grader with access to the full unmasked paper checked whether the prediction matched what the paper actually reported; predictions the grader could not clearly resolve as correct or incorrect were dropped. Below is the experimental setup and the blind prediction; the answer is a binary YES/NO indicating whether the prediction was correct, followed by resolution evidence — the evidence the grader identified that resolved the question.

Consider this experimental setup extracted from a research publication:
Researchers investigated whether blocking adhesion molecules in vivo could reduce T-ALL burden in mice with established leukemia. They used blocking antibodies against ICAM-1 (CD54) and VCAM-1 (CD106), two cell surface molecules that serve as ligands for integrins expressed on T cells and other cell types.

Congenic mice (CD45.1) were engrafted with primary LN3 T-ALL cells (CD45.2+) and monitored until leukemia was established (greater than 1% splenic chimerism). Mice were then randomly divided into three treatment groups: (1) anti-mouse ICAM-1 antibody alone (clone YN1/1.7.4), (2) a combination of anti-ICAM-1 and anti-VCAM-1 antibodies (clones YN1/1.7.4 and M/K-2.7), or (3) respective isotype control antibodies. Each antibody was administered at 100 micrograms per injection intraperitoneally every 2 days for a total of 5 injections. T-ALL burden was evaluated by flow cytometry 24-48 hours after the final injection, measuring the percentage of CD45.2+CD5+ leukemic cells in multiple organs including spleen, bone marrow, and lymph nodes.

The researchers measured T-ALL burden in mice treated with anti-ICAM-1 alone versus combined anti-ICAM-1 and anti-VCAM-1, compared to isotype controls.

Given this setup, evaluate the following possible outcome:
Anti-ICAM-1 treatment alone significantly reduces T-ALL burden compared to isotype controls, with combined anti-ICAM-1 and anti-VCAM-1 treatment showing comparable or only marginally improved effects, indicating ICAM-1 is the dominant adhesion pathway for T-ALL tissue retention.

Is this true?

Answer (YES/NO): NO